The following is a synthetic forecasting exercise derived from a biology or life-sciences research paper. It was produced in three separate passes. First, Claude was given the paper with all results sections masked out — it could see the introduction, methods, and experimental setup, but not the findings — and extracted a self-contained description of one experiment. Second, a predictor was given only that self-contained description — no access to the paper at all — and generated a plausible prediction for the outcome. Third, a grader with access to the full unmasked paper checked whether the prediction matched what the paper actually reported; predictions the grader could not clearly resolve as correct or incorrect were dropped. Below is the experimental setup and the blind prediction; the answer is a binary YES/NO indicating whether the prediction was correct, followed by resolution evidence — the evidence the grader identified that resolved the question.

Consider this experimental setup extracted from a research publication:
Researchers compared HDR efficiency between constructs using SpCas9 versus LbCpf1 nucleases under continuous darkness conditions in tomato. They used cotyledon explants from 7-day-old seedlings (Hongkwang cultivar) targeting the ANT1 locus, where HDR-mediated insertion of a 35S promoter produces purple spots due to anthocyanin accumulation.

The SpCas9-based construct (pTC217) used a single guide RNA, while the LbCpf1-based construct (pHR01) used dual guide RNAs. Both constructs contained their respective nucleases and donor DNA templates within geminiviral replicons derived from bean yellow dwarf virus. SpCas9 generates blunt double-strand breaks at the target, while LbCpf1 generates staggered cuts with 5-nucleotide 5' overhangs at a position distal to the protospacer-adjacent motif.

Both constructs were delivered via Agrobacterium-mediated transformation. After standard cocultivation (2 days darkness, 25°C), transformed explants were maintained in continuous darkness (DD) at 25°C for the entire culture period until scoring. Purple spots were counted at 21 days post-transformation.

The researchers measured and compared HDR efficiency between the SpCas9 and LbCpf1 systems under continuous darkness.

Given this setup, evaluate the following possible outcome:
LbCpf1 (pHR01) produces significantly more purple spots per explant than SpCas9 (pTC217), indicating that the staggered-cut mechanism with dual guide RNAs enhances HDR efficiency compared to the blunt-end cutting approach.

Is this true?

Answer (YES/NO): NO